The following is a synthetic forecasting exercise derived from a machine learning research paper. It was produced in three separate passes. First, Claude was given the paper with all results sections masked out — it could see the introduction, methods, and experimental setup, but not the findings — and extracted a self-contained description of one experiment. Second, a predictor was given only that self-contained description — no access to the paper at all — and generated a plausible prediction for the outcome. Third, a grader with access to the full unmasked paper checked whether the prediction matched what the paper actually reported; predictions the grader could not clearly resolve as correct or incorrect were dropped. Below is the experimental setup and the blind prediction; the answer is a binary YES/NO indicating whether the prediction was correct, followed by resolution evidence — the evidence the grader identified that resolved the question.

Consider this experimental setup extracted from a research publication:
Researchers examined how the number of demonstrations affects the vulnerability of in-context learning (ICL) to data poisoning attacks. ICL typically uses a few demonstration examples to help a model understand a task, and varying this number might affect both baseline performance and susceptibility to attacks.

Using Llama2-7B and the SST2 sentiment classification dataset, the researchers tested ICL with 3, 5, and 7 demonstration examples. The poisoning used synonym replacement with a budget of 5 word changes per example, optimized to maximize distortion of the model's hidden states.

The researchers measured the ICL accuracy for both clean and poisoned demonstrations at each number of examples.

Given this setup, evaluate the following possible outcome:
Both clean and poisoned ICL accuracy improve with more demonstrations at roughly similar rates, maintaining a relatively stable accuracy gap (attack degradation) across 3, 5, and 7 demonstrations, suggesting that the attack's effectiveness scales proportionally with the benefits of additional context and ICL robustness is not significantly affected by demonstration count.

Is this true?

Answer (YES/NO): NO